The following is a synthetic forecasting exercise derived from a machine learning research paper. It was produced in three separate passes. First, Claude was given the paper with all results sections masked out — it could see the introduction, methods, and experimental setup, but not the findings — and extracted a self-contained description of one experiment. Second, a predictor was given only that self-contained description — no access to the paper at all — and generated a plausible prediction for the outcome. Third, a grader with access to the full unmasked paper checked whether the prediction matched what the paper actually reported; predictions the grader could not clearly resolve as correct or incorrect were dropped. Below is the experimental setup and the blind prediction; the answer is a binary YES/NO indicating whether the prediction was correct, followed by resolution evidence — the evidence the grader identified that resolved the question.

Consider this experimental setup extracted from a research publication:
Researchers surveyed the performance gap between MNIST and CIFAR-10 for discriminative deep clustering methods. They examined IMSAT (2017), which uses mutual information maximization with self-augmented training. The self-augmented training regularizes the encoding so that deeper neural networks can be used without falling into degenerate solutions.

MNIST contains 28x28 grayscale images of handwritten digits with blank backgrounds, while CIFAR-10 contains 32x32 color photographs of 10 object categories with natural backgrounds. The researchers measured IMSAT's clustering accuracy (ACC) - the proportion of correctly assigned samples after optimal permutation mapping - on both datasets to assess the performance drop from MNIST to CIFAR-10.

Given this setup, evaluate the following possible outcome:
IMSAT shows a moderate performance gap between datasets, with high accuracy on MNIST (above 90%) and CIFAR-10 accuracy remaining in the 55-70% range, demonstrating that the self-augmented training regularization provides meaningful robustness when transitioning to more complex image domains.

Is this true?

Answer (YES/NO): NO